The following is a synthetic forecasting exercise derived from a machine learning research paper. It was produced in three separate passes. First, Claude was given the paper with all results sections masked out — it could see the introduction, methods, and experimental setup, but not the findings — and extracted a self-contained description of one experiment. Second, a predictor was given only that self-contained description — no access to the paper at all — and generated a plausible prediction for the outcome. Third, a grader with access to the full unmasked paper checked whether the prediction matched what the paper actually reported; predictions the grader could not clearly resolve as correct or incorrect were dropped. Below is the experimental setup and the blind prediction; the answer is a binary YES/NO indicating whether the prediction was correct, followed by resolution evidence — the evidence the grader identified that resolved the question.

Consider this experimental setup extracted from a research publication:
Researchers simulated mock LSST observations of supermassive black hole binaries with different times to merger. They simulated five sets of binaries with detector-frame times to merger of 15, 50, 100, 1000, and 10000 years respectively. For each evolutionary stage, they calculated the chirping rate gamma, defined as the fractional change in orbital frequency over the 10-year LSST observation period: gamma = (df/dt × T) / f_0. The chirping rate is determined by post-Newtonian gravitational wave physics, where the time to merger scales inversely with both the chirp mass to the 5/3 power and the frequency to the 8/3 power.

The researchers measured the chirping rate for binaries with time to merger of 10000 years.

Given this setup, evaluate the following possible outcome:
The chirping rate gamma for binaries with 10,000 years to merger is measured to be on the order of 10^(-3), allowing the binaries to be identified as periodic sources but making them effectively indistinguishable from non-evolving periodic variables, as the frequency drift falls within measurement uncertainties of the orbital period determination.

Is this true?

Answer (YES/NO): NO